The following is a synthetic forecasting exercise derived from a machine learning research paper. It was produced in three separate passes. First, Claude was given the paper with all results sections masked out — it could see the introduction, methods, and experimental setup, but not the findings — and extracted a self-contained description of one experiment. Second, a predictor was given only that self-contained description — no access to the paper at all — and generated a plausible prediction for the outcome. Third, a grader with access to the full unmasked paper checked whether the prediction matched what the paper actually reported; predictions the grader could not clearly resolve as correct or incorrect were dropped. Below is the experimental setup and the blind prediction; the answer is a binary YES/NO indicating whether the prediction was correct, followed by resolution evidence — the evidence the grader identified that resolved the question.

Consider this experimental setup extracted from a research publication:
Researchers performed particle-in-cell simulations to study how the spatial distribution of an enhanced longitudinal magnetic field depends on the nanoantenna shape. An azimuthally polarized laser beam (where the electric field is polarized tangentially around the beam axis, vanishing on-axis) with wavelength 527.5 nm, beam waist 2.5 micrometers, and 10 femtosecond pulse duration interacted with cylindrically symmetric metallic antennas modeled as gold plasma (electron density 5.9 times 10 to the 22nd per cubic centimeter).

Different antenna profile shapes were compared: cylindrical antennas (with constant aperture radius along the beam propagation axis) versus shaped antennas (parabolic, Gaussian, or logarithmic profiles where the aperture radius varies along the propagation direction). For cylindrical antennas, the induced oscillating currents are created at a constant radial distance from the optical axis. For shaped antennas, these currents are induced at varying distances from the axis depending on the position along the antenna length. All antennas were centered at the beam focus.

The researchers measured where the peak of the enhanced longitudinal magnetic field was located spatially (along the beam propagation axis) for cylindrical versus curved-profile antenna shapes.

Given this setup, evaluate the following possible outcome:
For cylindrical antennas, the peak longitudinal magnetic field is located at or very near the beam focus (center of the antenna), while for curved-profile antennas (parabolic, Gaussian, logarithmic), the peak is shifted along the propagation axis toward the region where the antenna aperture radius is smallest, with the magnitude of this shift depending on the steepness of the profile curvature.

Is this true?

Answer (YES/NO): NO